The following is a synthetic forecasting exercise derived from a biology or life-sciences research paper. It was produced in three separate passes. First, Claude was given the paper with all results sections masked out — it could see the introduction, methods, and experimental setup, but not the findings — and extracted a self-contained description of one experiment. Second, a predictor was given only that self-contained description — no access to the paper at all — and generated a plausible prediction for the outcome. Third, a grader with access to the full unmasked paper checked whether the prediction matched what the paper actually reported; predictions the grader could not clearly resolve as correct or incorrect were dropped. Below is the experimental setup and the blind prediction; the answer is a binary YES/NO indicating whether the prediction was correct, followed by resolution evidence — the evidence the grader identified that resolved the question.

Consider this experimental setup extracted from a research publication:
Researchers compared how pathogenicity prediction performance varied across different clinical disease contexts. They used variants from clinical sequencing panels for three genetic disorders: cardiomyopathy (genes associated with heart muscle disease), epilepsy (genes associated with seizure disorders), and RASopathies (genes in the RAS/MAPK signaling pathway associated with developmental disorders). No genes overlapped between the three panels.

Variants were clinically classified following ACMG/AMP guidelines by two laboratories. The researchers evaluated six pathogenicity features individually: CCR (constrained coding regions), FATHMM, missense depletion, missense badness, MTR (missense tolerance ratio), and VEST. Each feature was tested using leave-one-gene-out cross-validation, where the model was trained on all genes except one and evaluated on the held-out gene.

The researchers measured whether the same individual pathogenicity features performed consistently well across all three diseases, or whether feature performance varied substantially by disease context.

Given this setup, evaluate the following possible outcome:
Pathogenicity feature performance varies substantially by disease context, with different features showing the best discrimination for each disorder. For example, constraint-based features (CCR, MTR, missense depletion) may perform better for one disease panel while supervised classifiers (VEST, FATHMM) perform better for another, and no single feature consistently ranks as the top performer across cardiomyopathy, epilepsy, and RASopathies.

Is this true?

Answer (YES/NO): NO